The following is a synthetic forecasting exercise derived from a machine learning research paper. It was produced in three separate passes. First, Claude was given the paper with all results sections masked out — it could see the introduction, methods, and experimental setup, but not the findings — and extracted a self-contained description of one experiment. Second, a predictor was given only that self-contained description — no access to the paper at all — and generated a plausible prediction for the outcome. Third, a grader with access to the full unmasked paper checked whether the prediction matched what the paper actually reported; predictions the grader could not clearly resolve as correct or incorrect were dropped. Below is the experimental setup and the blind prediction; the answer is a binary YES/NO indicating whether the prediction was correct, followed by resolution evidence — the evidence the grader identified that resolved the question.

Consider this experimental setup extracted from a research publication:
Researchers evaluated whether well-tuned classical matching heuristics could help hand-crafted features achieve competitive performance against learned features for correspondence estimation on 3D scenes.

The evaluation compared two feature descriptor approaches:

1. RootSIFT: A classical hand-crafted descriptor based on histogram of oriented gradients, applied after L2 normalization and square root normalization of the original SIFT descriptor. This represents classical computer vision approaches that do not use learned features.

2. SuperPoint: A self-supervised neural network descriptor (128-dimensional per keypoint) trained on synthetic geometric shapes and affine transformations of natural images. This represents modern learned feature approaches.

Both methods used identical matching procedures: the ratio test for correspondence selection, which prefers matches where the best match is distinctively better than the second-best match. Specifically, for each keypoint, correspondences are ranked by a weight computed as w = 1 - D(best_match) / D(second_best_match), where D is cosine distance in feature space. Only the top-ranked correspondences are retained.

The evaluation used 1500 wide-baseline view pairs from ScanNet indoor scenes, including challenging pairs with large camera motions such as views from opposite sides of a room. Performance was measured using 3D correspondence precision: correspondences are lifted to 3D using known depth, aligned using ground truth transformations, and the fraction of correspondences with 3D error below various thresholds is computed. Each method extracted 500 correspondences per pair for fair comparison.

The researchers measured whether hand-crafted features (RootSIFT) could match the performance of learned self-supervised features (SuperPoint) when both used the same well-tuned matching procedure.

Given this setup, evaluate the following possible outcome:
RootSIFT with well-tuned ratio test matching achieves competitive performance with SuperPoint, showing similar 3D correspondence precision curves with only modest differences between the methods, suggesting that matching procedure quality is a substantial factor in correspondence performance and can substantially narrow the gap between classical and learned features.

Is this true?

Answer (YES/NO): YES